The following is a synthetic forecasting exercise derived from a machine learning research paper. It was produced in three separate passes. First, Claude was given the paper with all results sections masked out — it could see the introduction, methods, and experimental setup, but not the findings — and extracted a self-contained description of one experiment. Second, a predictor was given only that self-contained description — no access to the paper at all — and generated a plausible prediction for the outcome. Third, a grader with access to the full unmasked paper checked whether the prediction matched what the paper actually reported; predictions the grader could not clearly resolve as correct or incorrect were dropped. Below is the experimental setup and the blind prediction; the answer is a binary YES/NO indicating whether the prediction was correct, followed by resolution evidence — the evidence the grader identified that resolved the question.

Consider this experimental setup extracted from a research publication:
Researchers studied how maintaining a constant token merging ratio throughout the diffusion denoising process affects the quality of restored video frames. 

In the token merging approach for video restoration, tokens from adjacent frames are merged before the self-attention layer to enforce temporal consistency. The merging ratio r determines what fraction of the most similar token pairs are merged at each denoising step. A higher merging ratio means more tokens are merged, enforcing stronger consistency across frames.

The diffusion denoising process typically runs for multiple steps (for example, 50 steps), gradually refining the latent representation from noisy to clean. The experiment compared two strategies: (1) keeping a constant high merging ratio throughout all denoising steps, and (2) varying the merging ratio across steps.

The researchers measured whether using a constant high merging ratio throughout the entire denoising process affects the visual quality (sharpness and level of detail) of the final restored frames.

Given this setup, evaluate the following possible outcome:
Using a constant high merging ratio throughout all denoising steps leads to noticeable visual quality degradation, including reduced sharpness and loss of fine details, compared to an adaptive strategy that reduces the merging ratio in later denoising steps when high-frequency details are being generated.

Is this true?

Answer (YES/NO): YES